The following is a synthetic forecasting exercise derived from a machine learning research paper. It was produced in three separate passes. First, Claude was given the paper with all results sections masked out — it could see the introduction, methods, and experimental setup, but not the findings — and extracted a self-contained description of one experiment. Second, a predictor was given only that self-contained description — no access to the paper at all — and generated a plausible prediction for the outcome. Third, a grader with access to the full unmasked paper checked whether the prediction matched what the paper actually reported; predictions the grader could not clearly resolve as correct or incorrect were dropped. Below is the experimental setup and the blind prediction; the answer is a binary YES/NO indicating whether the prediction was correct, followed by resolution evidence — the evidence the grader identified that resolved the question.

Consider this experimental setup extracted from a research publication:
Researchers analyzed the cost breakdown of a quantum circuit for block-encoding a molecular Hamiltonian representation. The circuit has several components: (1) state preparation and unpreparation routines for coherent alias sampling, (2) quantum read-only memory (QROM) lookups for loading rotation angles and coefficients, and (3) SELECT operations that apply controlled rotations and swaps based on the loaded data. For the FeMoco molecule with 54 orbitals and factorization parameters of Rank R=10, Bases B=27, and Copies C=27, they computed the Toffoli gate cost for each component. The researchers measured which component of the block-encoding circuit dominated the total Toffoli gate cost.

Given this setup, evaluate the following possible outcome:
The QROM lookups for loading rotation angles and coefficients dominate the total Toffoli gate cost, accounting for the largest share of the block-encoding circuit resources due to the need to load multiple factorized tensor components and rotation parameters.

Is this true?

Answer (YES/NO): NO